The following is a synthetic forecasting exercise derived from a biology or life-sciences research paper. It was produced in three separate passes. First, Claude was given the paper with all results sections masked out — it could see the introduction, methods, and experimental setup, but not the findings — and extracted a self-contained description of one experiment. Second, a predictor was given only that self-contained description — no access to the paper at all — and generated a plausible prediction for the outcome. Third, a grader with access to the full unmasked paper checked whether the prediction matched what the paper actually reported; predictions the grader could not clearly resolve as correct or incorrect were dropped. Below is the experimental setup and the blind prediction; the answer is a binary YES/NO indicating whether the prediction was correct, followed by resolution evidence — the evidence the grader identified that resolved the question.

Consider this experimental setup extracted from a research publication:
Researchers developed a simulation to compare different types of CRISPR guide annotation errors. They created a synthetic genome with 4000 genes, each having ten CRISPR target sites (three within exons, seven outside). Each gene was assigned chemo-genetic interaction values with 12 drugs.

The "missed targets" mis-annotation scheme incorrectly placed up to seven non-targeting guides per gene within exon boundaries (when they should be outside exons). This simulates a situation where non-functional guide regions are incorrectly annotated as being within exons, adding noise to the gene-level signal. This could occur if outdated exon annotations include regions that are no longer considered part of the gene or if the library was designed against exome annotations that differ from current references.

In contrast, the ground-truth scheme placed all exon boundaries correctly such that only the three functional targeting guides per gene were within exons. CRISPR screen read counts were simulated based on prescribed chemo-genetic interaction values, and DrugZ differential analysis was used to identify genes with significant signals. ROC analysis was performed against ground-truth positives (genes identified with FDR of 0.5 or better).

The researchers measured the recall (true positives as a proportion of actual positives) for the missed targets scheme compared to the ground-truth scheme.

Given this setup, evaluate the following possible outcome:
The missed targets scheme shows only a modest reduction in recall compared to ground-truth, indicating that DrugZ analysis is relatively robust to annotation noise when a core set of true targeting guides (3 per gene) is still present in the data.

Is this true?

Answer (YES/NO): NO